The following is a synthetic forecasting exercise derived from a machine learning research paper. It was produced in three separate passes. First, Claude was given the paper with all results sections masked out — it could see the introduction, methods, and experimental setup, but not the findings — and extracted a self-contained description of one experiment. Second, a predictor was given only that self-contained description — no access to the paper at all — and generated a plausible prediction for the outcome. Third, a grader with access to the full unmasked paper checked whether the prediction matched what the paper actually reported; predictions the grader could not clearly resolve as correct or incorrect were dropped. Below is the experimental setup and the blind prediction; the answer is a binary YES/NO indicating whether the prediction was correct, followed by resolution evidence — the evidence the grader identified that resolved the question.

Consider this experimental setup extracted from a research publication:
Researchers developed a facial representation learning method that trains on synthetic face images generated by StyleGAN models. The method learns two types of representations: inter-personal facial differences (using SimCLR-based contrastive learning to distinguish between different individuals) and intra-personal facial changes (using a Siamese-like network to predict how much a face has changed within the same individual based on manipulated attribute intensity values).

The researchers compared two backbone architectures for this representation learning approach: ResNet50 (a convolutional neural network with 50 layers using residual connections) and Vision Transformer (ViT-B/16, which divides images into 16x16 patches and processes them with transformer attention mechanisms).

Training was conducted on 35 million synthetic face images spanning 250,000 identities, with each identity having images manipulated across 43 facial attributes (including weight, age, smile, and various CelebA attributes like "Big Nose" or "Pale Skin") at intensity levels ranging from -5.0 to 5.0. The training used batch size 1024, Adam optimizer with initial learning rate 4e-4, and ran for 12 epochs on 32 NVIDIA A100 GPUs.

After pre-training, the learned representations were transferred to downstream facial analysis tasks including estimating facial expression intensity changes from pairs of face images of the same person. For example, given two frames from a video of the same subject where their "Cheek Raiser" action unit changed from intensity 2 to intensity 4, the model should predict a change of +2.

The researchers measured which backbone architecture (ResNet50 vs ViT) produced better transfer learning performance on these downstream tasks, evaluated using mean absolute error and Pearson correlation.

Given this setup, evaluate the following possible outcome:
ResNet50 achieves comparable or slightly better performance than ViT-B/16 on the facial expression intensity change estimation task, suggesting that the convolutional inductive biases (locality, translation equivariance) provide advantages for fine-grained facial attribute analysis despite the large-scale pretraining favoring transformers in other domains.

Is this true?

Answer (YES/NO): NO